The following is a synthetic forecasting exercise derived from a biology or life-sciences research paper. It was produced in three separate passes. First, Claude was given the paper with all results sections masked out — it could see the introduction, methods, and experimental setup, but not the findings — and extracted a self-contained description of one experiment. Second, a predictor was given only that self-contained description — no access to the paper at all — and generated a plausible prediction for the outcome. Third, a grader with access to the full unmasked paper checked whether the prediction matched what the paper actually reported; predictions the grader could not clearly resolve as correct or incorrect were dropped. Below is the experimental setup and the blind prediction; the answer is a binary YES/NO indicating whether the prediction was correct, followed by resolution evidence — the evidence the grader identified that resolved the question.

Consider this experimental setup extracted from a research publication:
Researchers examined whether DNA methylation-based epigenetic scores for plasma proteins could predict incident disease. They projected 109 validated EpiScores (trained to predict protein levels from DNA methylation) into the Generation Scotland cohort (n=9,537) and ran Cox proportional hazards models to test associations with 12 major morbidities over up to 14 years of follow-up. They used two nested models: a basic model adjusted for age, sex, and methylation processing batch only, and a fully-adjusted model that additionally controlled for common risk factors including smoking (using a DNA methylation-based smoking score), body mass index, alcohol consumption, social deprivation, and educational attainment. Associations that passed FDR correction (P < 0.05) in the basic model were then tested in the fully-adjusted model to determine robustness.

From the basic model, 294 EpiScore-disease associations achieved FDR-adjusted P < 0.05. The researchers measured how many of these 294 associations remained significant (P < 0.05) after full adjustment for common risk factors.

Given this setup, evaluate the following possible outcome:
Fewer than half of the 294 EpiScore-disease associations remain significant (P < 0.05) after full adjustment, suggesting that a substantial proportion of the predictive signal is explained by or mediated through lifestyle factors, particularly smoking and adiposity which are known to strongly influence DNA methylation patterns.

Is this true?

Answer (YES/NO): YES